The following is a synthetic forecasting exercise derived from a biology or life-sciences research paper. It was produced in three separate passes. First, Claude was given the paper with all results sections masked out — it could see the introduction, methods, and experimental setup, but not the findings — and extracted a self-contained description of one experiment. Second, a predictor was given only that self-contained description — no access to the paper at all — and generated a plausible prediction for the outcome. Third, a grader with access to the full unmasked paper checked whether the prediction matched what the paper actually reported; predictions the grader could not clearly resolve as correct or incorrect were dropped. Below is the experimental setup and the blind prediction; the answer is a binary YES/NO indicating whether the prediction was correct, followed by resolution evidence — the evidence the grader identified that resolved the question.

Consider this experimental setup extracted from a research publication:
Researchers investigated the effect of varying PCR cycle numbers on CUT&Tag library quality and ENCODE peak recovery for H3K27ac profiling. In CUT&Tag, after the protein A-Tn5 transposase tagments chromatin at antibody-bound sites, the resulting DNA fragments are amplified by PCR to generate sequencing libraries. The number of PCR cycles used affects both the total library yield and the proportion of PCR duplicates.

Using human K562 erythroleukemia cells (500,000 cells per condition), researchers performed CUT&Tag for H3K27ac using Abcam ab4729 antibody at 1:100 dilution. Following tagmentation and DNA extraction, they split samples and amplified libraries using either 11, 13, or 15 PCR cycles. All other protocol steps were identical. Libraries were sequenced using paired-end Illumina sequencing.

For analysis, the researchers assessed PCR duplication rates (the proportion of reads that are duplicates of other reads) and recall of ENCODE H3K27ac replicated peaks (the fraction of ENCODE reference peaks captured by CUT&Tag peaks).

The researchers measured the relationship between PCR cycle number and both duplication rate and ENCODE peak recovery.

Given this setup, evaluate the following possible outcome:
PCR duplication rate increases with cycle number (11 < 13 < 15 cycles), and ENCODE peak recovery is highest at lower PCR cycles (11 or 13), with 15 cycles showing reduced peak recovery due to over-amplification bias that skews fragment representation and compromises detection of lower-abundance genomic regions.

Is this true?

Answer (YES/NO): NO